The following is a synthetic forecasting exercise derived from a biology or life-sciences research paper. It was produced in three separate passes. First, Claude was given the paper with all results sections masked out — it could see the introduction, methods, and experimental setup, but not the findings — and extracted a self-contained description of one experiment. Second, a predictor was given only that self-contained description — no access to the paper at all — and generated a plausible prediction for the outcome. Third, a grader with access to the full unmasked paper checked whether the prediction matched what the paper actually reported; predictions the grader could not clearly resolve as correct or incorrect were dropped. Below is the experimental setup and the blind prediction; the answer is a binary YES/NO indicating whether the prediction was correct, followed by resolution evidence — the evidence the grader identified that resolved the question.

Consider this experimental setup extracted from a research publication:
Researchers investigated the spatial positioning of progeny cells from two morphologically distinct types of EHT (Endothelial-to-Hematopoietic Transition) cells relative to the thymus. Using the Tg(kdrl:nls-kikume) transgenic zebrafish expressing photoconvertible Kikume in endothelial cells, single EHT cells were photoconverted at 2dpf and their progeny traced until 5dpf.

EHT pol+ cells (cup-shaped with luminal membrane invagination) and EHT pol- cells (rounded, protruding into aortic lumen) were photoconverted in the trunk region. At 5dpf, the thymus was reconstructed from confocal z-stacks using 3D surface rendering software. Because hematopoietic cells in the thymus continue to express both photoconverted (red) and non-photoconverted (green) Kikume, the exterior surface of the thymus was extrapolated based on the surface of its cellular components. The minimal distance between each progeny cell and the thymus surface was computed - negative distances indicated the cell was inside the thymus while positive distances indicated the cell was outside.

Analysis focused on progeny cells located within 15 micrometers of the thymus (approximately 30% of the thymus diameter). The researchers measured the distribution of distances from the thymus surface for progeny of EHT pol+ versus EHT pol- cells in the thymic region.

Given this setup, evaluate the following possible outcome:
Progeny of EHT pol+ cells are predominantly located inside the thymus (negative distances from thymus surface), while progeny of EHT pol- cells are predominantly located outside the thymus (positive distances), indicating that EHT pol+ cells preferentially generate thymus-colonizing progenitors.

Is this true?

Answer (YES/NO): NO